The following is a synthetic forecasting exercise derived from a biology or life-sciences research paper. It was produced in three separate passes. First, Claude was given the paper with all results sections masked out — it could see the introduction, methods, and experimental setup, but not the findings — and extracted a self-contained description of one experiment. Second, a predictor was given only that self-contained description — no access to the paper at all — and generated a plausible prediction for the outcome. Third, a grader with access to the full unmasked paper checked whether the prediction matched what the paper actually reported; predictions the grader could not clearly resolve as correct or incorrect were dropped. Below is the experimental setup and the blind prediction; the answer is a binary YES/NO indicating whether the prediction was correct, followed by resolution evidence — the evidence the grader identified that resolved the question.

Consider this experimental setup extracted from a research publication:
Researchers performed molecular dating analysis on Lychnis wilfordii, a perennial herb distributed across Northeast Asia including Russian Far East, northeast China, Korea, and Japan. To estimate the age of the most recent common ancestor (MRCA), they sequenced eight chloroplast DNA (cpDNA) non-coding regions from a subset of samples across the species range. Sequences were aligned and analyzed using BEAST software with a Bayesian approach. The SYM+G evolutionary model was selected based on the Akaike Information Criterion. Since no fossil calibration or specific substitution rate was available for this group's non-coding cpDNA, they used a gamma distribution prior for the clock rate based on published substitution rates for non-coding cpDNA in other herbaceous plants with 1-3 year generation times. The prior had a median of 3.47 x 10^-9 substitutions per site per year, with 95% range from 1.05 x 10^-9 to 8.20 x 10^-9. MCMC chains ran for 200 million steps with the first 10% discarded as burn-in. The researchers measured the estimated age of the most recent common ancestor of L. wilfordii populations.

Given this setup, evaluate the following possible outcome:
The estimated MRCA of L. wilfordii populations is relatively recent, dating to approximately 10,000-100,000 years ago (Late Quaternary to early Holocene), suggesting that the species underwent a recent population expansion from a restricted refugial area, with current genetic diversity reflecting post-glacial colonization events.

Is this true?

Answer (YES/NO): NO